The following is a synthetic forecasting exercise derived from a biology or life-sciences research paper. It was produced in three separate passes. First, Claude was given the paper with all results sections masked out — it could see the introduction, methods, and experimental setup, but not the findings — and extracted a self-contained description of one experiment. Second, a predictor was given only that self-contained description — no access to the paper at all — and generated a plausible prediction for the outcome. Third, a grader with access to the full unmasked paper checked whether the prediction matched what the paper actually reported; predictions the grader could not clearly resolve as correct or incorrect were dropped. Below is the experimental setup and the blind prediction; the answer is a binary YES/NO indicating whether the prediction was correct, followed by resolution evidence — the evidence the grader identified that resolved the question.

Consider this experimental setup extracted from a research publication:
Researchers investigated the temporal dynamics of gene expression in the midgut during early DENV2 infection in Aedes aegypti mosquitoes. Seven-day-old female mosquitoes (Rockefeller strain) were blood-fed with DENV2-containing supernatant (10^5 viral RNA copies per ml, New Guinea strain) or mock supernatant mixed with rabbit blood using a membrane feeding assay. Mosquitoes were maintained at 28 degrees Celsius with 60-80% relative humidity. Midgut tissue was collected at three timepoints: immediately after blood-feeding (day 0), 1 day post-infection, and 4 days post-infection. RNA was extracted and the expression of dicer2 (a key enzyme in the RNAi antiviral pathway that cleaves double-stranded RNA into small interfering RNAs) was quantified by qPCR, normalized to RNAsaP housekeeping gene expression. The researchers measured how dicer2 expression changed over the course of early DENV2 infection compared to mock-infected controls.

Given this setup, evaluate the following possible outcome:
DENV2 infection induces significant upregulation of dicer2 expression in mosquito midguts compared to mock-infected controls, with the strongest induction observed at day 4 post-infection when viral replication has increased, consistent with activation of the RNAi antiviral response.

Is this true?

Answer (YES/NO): NO